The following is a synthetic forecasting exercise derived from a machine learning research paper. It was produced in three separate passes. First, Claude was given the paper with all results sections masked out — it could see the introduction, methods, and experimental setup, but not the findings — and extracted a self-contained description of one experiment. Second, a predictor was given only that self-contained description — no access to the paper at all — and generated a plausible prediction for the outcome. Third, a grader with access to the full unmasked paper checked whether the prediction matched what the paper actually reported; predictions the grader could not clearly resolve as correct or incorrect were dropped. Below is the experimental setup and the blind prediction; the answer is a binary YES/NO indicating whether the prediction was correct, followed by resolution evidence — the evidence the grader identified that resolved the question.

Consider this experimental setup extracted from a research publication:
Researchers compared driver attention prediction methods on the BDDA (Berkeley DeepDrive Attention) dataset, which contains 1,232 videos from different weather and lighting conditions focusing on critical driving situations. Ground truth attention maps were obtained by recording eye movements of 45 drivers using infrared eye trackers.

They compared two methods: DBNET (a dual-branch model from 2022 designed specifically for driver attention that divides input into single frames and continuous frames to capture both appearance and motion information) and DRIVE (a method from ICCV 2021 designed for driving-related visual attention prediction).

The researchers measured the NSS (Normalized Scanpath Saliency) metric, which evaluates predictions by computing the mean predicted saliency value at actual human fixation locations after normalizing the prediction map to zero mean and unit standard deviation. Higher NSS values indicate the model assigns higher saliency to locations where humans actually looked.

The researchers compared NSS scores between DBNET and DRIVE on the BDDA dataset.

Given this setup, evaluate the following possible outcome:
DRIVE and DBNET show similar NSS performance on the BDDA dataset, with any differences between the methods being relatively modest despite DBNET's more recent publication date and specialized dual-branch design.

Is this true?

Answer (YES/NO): NO